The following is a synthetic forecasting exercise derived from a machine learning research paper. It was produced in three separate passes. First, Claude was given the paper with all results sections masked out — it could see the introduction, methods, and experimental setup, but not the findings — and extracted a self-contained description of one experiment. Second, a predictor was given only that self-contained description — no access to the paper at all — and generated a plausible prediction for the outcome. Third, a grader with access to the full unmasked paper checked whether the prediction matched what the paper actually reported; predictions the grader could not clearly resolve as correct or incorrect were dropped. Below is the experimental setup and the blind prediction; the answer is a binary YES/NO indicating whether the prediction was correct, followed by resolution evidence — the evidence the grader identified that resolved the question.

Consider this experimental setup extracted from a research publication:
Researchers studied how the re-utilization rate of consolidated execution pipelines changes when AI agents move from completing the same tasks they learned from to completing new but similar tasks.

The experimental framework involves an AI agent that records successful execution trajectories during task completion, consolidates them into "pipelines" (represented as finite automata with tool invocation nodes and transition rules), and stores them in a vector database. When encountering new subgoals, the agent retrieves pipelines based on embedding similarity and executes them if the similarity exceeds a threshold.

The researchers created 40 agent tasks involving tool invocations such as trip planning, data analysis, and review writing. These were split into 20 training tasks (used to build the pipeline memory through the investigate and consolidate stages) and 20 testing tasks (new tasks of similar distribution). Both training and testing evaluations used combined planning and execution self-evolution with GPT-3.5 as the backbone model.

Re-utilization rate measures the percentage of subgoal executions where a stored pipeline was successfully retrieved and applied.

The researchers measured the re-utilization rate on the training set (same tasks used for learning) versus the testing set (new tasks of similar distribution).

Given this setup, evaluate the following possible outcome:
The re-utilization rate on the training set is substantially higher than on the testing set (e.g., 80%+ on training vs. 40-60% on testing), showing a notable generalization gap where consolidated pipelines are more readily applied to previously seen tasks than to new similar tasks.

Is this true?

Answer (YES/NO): NO